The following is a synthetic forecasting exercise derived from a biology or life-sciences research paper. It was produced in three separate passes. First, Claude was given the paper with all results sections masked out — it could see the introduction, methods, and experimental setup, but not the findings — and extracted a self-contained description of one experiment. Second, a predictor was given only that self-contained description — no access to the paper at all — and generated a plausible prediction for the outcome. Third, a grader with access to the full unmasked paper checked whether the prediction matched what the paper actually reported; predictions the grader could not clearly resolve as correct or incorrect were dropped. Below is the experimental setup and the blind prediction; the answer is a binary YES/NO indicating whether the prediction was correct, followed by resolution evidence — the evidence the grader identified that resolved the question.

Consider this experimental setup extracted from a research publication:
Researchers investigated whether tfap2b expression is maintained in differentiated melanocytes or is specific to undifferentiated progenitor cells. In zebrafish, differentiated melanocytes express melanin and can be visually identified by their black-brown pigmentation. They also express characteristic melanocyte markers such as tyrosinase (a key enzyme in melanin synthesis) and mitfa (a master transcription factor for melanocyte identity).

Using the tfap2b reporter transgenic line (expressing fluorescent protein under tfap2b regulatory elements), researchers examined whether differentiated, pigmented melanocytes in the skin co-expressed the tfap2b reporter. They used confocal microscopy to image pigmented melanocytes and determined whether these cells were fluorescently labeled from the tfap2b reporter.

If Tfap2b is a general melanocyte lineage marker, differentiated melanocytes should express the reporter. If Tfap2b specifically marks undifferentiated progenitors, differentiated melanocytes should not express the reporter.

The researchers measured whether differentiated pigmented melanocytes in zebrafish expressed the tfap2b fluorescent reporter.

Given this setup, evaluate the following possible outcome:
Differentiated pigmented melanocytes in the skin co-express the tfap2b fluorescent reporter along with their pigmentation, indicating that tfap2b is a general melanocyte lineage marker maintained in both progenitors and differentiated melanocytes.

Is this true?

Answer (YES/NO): NO